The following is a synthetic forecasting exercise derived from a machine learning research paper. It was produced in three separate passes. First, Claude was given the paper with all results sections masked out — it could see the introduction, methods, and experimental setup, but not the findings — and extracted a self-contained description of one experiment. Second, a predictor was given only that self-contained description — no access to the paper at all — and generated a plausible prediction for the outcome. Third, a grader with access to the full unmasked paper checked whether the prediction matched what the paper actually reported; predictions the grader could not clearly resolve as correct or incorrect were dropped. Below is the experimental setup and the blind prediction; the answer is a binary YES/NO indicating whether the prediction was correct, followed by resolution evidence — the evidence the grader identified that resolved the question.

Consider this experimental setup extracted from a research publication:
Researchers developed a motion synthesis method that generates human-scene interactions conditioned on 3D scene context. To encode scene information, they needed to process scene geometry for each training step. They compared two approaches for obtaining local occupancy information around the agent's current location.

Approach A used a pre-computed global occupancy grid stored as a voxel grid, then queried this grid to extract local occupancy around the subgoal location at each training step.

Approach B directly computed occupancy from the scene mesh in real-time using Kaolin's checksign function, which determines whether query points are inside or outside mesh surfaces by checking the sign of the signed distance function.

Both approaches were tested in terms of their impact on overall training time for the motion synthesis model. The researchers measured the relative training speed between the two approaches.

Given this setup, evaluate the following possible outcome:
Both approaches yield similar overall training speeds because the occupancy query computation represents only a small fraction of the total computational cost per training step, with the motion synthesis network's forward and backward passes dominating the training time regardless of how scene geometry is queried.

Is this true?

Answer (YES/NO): NO